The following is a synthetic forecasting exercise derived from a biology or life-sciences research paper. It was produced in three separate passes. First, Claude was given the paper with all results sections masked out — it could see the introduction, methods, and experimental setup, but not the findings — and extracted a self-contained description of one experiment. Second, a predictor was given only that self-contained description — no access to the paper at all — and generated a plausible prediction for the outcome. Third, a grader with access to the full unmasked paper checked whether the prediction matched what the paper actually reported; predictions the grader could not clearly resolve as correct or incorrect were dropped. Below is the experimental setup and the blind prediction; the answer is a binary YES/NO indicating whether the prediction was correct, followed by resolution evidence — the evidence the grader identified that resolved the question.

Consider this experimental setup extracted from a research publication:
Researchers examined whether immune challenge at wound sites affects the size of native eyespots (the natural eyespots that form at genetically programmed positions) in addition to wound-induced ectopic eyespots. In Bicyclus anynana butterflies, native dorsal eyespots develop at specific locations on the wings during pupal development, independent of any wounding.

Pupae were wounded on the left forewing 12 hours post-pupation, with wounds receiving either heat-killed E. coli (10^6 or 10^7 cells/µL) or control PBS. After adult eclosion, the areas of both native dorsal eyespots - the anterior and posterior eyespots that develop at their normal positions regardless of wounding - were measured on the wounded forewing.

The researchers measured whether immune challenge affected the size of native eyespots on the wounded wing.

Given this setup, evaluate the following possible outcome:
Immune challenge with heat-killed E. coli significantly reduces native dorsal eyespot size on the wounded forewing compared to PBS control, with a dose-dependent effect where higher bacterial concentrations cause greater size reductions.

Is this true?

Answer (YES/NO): YES